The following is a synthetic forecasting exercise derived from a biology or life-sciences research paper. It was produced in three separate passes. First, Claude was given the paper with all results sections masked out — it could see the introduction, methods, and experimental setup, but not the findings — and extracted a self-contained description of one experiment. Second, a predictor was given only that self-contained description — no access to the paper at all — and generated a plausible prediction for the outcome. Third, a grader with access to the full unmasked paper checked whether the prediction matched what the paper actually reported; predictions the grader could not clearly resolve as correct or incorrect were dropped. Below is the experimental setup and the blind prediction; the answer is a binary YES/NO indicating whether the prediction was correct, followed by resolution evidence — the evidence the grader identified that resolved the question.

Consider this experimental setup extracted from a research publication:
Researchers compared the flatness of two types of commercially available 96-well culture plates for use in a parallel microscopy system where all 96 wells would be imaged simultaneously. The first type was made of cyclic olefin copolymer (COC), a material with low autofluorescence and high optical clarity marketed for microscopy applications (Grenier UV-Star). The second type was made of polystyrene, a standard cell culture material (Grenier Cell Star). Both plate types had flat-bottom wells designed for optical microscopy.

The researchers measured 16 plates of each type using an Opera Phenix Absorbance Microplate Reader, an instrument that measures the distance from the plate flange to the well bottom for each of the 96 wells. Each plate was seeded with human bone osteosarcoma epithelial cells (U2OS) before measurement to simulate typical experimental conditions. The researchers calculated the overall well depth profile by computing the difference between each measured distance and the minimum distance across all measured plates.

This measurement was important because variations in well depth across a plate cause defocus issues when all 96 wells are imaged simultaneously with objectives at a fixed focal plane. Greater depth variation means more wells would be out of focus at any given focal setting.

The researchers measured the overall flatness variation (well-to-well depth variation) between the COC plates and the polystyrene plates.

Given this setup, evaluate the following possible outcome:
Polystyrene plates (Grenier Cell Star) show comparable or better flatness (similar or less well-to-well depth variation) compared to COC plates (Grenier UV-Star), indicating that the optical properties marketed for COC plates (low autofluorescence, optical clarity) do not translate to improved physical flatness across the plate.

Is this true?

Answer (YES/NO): NO